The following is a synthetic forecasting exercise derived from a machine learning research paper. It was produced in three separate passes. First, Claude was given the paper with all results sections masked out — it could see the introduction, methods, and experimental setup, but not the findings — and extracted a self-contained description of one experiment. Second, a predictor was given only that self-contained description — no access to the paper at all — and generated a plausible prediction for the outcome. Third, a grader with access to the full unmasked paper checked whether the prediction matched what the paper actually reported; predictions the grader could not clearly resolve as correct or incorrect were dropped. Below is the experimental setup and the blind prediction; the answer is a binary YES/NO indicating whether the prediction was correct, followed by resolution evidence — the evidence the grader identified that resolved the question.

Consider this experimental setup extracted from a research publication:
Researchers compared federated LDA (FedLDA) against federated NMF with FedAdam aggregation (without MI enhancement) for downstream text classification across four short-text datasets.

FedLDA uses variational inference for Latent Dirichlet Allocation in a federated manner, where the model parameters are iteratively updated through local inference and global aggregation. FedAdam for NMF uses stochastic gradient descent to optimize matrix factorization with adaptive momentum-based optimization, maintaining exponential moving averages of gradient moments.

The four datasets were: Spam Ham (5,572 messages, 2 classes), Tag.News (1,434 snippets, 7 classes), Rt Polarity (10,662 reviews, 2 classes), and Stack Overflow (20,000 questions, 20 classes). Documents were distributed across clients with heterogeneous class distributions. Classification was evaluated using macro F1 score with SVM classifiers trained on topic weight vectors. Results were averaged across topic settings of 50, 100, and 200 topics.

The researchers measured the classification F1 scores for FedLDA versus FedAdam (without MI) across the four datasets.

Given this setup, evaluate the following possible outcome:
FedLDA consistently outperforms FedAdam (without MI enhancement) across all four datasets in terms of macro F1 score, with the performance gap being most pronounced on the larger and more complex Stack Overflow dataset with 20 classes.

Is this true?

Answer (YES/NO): NO